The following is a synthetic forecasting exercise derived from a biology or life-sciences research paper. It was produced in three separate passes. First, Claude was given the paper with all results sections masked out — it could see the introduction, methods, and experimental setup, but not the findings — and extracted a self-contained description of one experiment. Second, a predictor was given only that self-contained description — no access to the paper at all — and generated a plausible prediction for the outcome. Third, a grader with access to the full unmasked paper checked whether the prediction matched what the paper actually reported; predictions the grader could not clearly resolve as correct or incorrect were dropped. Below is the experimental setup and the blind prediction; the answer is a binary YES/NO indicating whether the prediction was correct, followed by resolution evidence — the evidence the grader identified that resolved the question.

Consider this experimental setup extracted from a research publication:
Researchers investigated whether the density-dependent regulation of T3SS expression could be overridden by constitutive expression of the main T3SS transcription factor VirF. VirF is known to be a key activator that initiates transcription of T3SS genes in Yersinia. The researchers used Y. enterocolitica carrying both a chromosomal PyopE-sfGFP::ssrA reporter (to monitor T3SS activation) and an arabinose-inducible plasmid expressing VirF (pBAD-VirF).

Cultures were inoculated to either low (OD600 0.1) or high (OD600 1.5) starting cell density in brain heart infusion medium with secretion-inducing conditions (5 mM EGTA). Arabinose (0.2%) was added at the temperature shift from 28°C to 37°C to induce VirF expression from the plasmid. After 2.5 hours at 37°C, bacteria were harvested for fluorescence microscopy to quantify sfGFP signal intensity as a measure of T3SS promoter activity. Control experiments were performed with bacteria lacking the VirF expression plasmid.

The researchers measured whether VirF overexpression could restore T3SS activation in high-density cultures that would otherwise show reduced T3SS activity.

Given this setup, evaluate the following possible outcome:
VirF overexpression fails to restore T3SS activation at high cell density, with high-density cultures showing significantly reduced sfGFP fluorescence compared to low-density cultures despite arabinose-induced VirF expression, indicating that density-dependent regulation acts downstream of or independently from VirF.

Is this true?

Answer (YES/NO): NO